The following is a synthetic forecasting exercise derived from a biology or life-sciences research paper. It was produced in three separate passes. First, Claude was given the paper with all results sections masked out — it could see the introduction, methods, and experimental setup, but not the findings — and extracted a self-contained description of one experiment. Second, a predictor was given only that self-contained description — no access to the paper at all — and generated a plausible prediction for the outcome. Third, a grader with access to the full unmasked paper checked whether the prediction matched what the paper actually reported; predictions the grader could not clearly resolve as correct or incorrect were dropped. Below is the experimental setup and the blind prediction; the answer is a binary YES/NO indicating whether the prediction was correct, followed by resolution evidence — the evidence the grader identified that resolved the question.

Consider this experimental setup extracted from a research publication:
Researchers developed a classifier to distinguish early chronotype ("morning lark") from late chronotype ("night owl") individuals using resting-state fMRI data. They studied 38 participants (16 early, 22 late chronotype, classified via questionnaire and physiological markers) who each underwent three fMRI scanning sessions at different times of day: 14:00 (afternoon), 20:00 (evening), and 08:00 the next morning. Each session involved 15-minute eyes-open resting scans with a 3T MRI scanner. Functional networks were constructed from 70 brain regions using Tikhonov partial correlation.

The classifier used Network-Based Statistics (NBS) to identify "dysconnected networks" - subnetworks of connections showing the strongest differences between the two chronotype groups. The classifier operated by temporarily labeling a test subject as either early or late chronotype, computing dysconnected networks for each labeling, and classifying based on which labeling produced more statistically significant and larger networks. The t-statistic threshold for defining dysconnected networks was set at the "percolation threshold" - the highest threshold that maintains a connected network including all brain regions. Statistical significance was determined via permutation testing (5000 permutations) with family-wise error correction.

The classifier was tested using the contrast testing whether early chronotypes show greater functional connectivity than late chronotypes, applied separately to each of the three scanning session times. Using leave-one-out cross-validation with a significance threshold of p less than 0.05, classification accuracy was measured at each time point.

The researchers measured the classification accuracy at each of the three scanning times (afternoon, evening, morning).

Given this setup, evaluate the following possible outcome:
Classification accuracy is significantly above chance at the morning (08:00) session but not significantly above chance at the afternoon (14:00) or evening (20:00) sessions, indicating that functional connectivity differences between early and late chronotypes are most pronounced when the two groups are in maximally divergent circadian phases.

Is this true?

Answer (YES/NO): NO